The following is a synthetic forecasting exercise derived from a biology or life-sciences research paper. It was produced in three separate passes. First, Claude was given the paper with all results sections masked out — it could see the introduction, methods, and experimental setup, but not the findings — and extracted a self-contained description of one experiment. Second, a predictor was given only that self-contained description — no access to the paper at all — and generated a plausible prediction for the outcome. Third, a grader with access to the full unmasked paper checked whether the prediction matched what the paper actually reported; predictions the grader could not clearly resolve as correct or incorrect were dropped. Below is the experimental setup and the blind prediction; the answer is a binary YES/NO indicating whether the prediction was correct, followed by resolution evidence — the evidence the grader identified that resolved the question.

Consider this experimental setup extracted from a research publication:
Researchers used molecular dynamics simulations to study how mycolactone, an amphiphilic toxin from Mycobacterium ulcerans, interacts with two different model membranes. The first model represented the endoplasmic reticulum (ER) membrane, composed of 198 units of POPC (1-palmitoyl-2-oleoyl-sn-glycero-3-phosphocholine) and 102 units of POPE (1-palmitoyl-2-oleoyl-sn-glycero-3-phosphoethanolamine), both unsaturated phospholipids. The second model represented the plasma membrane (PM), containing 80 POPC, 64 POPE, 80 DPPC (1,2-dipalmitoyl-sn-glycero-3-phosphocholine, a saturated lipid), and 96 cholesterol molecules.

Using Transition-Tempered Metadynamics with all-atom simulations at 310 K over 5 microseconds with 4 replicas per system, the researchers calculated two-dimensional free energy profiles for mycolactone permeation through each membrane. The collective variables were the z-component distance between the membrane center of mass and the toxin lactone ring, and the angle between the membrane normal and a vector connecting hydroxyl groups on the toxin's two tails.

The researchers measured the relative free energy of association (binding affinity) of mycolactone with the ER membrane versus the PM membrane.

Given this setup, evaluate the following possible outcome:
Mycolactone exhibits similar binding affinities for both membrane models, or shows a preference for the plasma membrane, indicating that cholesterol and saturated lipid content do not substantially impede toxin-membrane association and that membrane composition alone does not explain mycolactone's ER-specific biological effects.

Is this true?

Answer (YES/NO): NO